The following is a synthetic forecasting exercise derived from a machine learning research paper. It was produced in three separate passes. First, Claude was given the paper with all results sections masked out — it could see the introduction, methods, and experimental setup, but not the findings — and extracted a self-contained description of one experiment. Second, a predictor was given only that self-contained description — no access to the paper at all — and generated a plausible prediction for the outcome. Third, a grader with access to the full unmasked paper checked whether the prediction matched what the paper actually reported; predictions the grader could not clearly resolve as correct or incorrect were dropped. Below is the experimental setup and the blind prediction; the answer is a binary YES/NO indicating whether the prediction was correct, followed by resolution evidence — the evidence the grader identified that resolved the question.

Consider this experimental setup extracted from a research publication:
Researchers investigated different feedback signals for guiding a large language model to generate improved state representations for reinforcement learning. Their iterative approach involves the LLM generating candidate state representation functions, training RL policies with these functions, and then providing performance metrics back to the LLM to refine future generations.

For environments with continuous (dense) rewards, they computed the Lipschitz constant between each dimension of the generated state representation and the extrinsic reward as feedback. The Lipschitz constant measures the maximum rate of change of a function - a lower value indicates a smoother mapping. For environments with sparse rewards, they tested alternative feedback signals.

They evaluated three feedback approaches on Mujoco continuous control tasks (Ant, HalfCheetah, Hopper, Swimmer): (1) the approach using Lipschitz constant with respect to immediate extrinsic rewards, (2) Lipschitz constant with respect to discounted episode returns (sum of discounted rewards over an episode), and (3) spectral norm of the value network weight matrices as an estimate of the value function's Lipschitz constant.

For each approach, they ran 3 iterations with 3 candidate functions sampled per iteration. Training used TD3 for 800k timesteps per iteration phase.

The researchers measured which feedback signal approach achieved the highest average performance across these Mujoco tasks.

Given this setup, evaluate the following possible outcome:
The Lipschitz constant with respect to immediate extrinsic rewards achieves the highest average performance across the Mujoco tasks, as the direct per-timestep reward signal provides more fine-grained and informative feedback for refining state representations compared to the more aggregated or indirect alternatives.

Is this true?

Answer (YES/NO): NO